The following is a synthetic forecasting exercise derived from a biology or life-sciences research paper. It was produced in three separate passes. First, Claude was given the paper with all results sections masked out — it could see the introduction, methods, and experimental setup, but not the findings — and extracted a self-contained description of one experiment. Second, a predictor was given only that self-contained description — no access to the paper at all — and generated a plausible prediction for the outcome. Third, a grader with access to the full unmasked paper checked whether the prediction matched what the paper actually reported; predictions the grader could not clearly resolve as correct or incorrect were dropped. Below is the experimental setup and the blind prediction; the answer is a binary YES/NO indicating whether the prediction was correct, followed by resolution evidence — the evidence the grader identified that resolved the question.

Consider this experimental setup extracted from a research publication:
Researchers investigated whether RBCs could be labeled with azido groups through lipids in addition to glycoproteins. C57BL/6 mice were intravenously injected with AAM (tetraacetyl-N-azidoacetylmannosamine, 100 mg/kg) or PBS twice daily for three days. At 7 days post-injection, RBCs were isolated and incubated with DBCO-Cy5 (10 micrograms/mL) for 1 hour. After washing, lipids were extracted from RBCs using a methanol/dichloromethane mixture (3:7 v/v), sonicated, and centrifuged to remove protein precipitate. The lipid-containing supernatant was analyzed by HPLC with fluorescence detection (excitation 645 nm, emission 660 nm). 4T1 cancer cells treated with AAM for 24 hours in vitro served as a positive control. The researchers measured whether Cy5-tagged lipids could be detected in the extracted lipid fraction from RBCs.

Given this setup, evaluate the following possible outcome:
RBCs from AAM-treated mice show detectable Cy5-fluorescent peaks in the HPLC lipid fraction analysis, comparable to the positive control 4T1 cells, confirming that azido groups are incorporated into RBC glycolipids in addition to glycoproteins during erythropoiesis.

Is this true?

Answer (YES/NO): YES